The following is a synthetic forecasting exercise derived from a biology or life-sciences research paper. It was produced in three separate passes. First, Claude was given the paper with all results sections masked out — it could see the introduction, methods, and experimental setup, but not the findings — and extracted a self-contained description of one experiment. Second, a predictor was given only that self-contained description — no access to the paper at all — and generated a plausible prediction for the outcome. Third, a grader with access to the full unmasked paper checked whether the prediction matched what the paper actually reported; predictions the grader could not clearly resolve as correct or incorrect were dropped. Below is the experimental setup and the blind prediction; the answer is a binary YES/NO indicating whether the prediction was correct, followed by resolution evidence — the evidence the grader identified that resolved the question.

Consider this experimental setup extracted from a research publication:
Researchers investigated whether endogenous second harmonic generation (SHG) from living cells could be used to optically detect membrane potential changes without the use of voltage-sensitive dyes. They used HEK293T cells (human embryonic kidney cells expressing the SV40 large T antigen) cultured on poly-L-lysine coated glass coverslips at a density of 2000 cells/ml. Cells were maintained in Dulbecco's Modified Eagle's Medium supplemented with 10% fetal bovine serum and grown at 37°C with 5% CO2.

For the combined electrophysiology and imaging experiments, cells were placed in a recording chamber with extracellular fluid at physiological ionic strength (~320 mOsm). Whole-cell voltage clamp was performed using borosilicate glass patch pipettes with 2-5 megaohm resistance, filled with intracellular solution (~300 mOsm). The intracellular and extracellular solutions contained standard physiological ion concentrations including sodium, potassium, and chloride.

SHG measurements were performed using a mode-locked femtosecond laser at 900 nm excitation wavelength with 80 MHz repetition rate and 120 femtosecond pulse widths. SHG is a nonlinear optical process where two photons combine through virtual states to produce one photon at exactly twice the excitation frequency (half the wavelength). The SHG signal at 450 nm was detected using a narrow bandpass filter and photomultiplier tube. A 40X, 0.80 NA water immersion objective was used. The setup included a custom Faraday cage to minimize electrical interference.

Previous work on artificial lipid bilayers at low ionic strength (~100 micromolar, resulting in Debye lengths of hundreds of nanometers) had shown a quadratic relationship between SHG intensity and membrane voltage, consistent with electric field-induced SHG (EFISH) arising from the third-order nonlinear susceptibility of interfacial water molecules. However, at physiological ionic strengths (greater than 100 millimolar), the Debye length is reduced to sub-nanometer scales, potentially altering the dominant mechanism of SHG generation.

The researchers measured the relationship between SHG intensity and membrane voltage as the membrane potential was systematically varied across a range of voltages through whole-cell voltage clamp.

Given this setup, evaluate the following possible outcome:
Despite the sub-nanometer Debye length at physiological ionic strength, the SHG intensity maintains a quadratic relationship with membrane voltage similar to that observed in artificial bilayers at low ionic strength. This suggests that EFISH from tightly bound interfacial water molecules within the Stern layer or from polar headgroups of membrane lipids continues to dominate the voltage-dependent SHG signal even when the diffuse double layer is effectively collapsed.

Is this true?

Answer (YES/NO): NO